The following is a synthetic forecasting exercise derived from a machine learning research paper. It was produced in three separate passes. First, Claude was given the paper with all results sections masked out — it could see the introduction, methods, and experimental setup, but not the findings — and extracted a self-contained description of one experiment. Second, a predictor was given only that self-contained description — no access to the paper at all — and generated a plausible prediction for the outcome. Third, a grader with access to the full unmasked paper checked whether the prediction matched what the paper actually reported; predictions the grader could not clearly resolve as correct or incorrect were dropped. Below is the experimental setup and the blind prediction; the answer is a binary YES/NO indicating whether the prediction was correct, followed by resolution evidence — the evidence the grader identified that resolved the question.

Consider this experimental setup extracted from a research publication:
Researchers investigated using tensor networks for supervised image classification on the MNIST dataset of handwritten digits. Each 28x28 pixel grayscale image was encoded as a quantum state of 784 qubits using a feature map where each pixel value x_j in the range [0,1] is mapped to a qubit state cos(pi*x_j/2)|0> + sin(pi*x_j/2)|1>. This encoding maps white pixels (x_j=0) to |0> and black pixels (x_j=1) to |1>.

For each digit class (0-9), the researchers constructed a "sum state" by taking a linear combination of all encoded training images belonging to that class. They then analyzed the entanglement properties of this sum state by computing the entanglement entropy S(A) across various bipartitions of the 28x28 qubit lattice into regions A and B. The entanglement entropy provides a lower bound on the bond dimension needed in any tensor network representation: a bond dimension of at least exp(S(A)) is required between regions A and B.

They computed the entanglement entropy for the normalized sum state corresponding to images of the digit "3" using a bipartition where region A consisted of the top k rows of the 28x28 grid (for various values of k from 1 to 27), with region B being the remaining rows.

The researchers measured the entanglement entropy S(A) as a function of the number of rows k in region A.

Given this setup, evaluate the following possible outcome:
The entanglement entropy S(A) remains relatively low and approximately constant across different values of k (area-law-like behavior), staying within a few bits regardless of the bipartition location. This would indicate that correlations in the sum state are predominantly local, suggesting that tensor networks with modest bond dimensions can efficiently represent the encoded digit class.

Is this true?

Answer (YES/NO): NO